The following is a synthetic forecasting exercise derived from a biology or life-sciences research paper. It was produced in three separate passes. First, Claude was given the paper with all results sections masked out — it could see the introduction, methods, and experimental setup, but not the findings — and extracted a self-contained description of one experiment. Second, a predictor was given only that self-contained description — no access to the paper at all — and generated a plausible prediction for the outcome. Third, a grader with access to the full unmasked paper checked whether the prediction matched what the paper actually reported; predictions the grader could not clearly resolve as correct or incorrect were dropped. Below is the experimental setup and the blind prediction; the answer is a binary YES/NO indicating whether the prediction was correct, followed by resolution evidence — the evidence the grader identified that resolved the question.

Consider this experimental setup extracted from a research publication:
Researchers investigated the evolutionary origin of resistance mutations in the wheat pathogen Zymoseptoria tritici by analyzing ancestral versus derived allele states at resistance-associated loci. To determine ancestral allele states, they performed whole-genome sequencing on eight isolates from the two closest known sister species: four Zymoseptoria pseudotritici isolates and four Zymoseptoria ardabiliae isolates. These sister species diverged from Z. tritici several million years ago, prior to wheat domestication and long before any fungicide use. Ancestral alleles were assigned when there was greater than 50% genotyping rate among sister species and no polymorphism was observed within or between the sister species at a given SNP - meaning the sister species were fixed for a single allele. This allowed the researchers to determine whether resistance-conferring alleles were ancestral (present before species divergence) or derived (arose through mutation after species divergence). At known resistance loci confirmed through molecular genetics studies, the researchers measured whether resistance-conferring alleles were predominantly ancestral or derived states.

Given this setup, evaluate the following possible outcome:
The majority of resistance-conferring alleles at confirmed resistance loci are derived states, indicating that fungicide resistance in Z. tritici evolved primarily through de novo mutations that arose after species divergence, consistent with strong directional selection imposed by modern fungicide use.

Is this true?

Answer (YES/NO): YES